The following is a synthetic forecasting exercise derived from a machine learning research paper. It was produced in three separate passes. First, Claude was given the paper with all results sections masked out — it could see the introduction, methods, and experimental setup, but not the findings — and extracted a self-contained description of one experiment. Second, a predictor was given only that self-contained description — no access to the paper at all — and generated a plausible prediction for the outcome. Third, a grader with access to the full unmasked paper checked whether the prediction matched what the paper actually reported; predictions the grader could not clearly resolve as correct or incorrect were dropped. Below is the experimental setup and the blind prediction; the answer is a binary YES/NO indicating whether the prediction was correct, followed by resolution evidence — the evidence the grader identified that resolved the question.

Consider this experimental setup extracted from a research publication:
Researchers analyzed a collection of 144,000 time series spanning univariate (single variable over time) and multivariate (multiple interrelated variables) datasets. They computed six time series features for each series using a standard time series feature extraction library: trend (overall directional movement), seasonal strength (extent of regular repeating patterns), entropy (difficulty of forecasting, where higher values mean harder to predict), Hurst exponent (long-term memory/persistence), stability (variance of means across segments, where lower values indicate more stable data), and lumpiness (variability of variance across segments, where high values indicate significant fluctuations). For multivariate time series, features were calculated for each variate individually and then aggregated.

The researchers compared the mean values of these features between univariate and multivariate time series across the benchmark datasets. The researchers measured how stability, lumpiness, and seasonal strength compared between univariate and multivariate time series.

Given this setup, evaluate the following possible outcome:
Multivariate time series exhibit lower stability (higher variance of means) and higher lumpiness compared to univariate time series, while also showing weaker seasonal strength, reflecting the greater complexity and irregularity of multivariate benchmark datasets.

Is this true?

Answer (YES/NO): YES